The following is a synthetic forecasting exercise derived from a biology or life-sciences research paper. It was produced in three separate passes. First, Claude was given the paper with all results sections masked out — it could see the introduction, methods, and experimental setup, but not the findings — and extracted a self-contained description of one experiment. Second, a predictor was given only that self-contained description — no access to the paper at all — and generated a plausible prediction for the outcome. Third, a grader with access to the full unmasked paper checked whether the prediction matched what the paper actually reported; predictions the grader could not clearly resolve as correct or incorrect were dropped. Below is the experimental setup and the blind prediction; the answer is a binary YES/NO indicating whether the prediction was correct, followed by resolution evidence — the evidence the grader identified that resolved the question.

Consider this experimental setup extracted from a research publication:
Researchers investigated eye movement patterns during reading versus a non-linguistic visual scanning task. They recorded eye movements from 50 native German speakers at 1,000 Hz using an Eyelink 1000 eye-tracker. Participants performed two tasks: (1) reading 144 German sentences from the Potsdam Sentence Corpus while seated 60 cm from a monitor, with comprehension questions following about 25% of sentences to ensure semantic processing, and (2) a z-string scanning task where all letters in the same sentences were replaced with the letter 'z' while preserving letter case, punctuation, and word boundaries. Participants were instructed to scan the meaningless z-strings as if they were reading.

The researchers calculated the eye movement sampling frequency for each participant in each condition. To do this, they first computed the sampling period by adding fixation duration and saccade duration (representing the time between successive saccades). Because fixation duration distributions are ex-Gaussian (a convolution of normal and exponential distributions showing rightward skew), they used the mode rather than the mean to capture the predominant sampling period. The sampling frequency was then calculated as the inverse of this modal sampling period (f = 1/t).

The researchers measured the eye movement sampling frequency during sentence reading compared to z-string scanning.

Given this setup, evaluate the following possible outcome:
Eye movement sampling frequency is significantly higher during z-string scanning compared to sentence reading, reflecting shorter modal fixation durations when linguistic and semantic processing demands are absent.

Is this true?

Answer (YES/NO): NO